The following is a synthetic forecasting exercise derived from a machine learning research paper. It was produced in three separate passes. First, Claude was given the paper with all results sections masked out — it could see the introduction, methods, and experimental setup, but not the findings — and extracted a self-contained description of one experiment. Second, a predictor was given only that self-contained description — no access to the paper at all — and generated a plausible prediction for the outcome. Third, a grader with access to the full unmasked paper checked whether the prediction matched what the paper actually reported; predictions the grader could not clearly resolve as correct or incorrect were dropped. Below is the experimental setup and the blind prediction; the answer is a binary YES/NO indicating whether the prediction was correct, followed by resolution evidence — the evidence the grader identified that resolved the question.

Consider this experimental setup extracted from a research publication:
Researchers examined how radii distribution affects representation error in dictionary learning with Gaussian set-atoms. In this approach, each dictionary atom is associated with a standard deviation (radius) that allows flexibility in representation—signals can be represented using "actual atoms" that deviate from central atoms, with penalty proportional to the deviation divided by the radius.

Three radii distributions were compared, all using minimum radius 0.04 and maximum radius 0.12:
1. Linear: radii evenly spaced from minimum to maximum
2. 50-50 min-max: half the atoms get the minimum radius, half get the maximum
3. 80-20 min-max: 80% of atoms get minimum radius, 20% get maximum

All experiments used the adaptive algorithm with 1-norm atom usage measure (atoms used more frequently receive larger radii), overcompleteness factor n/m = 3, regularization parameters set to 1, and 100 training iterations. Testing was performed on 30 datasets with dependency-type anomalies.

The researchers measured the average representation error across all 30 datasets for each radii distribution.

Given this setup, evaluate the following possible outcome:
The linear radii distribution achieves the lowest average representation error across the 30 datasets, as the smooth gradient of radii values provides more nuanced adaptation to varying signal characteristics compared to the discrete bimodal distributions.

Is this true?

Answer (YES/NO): NO